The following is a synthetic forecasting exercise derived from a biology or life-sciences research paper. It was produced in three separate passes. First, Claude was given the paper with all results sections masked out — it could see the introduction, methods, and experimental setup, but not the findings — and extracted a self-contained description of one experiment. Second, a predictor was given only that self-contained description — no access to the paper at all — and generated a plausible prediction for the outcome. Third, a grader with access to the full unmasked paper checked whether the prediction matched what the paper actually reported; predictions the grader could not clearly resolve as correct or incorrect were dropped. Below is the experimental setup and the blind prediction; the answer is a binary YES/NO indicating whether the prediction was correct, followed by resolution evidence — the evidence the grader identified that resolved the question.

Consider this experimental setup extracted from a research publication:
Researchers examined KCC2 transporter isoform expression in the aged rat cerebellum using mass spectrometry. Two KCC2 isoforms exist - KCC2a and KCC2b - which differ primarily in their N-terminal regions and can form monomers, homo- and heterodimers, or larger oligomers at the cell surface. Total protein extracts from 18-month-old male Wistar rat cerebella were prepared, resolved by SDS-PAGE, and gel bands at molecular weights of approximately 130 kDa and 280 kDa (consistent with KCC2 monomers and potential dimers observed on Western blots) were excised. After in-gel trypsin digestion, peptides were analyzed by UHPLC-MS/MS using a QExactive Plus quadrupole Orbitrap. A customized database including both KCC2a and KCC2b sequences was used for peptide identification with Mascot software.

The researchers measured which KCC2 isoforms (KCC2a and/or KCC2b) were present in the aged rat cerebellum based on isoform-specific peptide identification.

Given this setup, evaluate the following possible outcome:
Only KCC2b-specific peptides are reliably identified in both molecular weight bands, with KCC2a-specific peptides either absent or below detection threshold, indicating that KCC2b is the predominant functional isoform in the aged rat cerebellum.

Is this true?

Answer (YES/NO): NO